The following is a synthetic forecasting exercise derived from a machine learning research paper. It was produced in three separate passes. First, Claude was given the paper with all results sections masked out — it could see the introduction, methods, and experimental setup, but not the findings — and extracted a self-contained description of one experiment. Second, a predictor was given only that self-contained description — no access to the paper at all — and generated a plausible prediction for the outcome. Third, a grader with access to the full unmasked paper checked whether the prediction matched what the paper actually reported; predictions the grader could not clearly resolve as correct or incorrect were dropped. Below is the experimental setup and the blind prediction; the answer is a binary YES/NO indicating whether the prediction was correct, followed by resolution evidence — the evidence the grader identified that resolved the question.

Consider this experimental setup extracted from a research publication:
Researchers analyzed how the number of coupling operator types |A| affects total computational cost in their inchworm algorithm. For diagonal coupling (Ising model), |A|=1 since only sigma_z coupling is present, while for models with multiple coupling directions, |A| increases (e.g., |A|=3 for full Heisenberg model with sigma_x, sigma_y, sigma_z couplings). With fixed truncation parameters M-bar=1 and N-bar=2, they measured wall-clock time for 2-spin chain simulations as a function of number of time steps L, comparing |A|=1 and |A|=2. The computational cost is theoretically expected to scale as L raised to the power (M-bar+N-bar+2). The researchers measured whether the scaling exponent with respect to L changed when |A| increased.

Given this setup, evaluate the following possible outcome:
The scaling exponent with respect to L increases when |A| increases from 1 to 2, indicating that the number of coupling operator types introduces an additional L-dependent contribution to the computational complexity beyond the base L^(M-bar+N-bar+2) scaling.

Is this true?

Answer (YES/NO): NO